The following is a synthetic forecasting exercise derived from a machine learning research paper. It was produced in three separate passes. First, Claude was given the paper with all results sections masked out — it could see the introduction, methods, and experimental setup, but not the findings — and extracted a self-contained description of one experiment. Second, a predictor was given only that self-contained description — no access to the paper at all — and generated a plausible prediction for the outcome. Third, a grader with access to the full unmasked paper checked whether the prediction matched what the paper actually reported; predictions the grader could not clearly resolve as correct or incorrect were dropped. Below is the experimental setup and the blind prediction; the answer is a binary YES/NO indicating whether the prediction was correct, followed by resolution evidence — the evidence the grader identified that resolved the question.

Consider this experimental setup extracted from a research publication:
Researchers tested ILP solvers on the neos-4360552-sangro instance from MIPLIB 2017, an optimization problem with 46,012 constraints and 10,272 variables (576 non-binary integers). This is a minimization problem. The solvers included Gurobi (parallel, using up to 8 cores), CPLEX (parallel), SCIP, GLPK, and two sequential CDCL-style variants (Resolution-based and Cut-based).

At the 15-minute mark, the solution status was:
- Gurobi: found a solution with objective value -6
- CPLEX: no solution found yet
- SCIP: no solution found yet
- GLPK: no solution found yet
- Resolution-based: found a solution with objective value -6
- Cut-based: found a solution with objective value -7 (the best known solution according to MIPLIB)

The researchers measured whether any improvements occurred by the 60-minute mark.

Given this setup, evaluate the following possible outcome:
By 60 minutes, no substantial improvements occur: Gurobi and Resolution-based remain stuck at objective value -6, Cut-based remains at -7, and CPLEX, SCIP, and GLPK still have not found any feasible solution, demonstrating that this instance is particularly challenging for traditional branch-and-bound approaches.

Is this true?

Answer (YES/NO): YES